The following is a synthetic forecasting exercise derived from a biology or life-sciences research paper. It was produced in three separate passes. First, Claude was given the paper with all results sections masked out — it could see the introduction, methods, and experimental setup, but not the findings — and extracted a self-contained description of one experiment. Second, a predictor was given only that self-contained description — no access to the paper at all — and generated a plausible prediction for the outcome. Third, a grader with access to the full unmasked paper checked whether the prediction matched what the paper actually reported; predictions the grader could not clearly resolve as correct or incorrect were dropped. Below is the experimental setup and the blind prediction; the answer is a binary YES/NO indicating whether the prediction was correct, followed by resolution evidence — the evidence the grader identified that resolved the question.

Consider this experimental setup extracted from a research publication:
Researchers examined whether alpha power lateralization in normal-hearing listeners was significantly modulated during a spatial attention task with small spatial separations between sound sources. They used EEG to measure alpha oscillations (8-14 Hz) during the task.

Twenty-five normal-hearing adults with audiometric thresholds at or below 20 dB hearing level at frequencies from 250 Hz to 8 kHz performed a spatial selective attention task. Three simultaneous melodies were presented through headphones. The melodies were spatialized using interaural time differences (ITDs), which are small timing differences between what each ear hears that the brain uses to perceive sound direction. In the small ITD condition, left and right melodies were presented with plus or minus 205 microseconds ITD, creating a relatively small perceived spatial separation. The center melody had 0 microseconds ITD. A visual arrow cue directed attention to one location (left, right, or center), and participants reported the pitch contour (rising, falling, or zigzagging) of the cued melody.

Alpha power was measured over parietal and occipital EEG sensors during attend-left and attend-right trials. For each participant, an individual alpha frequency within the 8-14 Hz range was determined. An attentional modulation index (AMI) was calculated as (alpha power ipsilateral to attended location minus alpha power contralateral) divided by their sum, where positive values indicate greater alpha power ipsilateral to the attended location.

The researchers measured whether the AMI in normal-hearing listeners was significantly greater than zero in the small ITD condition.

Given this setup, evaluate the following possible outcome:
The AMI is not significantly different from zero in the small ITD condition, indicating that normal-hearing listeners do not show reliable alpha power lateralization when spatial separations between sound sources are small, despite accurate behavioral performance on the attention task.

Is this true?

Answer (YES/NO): YES